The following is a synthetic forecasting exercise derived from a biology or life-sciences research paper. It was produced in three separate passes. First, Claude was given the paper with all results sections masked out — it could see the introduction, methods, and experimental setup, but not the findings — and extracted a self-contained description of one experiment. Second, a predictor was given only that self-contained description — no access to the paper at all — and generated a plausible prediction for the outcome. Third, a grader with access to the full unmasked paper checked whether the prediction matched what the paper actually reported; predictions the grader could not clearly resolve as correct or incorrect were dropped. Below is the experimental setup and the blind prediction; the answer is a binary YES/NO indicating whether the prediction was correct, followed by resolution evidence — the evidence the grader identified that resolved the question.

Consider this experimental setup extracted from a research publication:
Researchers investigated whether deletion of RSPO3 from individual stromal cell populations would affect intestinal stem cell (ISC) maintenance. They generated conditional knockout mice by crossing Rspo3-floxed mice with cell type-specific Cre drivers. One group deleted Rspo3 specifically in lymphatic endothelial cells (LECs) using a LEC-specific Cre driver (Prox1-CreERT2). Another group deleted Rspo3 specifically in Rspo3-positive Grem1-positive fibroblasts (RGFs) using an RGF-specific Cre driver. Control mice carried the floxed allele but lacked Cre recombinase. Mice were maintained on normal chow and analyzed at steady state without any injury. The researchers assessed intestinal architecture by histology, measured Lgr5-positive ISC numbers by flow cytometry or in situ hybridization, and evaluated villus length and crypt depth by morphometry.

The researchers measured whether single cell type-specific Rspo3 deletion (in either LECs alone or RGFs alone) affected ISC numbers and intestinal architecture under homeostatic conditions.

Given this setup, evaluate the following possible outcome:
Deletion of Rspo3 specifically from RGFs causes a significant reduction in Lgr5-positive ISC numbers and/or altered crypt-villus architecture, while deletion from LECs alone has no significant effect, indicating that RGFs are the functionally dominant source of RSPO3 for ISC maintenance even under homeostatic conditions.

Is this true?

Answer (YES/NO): NO